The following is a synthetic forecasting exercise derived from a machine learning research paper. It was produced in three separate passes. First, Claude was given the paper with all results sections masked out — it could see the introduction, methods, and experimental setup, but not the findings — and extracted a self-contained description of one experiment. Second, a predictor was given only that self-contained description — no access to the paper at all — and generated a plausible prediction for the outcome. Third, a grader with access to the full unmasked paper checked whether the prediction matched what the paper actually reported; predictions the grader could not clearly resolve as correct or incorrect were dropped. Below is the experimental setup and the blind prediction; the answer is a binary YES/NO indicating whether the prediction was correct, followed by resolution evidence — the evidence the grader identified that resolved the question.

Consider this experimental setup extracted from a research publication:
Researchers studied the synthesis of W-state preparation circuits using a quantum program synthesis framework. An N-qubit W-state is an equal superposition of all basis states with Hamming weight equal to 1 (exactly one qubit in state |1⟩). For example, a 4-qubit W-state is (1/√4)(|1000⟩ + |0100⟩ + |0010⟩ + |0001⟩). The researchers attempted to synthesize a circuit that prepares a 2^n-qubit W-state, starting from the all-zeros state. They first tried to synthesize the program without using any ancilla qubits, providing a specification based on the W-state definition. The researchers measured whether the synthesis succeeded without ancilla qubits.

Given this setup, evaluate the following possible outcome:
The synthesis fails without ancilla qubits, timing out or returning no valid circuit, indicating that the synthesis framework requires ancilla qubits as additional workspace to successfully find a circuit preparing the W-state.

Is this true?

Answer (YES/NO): YES